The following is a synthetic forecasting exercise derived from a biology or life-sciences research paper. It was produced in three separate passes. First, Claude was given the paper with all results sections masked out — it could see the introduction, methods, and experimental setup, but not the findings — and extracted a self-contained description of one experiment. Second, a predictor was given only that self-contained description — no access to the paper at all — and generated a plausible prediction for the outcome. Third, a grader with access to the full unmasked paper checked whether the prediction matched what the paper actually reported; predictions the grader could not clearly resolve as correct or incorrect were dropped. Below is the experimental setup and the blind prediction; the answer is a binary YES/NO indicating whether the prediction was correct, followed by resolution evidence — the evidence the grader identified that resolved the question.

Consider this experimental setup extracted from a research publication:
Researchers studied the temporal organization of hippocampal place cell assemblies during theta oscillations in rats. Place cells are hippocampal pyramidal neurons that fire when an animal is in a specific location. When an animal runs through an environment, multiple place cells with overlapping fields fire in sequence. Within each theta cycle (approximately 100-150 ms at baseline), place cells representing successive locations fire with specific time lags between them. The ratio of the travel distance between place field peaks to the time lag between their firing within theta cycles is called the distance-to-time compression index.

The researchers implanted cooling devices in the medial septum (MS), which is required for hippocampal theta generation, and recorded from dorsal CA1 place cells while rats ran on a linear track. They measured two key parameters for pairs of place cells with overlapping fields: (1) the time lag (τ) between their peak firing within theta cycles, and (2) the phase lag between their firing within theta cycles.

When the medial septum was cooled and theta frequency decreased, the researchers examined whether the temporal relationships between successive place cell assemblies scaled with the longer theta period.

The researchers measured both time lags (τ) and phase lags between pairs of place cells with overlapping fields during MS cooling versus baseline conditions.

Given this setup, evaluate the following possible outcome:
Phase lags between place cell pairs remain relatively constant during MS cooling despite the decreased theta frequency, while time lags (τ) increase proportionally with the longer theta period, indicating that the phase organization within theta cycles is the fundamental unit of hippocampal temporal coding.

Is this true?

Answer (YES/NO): YES